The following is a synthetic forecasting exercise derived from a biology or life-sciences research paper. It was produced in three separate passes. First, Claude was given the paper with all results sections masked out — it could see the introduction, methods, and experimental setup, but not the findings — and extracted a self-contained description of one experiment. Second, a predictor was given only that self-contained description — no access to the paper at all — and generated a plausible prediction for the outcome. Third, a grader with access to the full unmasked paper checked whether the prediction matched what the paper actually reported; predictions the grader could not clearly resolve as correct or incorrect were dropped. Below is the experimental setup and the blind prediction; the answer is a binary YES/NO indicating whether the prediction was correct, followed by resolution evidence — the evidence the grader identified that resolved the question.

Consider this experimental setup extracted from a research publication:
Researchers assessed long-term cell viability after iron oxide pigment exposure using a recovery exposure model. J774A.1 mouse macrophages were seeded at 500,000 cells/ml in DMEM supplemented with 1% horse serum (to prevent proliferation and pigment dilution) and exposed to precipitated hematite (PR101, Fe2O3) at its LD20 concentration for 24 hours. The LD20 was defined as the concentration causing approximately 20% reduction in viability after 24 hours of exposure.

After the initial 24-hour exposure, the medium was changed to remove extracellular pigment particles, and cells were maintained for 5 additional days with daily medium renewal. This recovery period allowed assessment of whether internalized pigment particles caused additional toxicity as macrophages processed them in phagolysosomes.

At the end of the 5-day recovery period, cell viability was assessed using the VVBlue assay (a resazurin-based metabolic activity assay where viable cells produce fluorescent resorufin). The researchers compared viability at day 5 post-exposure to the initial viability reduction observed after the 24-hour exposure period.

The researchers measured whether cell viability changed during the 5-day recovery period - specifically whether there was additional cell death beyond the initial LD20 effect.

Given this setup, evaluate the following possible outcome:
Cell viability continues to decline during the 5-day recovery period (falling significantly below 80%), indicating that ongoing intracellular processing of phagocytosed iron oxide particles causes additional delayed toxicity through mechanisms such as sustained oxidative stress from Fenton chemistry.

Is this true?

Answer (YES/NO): NO